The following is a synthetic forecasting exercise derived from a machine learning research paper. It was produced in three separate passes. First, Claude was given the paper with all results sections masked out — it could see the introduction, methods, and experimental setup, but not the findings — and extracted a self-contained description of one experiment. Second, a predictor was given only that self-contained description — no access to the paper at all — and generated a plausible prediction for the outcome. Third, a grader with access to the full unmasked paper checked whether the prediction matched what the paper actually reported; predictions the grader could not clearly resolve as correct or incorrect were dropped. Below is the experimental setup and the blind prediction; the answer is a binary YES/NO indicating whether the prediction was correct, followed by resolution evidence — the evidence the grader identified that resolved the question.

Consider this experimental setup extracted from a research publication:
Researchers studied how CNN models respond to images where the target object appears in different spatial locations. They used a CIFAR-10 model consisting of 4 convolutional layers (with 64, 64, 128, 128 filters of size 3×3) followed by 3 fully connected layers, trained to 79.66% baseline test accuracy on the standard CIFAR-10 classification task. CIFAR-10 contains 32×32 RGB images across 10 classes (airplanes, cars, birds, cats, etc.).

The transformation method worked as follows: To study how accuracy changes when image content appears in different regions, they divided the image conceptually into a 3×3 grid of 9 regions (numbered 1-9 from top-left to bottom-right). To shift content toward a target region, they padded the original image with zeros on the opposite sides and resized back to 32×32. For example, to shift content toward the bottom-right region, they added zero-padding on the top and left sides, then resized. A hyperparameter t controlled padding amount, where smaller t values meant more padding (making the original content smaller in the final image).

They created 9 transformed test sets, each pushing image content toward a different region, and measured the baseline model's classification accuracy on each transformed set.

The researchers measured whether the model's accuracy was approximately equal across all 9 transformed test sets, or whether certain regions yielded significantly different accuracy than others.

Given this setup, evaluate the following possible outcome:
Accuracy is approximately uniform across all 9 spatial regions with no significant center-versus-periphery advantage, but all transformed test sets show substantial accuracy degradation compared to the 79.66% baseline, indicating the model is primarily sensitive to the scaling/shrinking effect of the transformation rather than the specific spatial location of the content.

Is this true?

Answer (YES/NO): NO